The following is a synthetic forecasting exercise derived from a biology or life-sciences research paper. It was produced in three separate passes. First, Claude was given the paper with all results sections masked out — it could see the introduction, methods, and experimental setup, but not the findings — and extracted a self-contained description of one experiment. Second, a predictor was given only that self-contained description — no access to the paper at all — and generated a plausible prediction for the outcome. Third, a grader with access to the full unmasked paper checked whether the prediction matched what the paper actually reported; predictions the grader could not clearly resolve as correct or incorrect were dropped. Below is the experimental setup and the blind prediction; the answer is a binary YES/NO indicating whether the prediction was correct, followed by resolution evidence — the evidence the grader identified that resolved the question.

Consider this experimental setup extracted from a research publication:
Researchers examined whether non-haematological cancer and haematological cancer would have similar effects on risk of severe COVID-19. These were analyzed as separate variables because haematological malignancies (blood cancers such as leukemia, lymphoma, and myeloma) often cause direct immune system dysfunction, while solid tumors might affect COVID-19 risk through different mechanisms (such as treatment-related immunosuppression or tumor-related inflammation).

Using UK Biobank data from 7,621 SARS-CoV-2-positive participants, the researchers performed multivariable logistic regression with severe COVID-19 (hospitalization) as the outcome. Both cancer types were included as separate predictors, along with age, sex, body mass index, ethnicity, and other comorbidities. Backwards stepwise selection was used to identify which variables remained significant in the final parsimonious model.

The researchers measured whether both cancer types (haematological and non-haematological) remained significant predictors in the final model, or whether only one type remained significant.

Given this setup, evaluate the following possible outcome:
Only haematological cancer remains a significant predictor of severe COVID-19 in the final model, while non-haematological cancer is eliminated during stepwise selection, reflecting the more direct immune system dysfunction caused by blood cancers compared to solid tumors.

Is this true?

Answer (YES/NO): NO